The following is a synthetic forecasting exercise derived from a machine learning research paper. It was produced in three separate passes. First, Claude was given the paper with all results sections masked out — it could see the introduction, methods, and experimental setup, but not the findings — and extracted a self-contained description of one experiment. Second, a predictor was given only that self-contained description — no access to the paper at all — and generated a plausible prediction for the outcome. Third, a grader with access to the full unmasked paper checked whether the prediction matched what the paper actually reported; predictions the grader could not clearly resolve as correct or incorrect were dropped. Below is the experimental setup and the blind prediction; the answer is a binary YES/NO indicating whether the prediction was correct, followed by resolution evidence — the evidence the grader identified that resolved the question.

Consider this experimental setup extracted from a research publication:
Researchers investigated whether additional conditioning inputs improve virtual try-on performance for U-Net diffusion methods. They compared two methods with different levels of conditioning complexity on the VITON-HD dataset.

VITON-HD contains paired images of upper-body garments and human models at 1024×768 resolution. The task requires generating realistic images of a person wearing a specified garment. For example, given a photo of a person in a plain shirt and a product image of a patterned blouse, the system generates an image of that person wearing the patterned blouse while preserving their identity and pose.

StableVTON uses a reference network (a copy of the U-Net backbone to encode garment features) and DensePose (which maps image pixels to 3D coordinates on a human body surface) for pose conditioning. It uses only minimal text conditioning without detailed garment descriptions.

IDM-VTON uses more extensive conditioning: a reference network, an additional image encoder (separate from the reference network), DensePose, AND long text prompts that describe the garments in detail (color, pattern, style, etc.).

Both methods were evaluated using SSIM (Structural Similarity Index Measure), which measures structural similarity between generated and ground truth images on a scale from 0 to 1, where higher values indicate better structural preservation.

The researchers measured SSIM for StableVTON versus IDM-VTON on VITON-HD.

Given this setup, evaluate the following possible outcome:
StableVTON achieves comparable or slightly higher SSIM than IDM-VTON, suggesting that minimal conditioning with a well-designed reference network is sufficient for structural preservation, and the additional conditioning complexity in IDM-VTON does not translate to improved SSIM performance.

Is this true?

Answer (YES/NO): YES